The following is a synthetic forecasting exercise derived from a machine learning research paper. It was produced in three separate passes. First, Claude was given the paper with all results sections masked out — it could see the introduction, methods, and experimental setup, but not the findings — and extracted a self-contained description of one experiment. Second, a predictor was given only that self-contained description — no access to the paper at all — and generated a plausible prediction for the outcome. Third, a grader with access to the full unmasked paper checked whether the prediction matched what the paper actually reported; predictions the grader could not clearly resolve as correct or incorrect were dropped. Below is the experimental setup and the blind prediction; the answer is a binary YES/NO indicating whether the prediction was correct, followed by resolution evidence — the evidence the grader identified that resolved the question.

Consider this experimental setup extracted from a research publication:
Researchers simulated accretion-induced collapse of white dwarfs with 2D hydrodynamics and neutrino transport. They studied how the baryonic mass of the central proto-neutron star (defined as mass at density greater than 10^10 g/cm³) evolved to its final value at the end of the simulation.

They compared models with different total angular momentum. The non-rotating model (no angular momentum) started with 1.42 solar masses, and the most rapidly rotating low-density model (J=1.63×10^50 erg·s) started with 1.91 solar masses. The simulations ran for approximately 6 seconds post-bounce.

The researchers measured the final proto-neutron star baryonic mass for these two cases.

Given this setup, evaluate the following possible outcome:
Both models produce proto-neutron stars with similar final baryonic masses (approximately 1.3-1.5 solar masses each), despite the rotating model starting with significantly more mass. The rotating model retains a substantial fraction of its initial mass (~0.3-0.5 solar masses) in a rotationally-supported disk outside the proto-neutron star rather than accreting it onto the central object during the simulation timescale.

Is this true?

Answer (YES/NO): NO